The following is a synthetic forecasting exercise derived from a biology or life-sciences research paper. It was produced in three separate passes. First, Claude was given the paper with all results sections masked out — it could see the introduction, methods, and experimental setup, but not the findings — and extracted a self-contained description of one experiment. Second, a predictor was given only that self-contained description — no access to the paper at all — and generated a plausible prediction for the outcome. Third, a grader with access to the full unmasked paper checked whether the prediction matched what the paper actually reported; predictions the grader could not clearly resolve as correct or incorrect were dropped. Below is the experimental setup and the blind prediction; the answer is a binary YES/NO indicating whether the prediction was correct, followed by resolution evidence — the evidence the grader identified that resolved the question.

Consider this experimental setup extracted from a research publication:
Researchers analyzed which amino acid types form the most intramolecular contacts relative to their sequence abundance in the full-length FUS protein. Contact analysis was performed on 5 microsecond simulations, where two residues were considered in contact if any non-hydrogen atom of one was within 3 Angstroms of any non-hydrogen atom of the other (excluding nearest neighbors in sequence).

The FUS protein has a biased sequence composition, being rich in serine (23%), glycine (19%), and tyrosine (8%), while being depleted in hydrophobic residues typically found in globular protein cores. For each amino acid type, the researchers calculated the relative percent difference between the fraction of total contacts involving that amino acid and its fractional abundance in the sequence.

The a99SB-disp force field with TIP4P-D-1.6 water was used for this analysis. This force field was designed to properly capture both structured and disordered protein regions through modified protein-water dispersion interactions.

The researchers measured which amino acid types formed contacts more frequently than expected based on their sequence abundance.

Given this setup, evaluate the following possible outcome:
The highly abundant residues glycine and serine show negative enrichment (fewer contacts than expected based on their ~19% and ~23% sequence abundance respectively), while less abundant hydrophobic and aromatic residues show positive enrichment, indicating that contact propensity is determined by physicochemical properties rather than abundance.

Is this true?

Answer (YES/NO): YES